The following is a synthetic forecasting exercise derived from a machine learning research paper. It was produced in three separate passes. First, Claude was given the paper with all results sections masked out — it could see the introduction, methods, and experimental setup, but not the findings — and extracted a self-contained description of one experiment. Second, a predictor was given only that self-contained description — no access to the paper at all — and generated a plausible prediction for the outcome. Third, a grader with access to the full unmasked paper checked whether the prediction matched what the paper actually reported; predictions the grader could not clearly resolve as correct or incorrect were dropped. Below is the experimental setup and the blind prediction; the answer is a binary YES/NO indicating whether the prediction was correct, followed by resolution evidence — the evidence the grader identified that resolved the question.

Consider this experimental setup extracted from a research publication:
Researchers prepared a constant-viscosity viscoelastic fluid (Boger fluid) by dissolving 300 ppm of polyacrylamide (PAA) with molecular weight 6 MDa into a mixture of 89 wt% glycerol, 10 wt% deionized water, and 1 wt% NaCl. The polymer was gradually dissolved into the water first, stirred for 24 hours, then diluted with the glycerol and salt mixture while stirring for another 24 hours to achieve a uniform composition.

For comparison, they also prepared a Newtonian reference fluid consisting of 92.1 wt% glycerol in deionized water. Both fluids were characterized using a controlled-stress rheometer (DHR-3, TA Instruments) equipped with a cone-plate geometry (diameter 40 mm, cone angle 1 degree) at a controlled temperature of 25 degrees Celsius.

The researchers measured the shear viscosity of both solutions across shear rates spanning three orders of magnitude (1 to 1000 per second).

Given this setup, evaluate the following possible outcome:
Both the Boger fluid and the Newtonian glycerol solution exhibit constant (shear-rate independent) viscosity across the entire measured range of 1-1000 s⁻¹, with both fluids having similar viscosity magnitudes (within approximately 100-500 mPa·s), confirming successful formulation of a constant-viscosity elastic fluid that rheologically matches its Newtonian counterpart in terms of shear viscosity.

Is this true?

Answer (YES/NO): YES